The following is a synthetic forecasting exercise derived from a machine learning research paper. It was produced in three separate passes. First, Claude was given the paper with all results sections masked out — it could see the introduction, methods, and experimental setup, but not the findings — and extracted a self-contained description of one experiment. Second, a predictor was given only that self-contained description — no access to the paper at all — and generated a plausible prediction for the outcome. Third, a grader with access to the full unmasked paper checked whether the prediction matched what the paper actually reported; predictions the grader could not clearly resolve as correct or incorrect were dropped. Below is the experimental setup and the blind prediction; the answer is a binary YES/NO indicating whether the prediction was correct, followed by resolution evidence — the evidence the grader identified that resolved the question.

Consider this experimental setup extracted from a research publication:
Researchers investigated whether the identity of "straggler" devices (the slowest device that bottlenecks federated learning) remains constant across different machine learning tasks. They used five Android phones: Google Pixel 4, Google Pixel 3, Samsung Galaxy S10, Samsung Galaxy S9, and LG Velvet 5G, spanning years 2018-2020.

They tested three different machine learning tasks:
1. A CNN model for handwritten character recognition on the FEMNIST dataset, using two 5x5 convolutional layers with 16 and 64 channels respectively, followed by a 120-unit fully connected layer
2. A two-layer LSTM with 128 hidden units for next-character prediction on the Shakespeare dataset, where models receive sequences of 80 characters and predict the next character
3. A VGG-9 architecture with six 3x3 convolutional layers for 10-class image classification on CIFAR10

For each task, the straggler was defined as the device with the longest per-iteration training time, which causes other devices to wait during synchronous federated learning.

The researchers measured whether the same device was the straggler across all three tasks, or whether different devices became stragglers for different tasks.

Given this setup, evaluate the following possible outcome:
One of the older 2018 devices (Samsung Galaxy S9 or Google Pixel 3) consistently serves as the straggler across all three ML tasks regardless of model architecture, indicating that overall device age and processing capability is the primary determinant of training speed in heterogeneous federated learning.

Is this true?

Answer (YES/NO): NO